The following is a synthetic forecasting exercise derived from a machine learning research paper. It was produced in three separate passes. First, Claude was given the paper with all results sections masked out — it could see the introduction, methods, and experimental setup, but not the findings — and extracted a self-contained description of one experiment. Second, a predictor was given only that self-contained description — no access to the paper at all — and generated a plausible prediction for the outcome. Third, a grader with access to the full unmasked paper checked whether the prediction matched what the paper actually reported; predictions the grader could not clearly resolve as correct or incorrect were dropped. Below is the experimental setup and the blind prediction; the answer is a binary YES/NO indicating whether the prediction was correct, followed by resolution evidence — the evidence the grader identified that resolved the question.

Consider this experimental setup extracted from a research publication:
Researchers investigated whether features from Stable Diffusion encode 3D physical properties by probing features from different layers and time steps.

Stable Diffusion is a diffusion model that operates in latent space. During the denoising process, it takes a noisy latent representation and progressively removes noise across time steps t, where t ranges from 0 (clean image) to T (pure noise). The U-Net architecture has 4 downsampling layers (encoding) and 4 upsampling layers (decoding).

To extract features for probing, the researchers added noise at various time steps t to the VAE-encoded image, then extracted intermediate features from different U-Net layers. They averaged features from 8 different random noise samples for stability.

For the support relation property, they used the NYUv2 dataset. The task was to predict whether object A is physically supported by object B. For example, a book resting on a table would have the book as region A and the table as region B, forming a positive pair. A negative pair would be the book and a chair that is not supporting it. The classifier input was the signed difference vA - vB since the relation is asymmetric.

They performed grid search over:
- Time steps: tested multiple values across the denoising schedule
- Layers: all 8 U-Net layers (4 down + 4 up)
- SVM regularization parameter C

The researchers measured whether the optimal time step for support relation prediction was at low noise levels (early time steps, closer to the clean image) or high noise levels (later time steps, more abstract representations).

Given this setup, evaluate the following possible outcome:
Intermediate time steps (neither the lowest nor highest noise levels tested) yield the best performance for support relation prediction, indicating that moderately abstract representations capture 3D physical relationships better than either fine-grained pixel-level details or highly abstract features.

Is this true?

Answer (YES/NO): NO